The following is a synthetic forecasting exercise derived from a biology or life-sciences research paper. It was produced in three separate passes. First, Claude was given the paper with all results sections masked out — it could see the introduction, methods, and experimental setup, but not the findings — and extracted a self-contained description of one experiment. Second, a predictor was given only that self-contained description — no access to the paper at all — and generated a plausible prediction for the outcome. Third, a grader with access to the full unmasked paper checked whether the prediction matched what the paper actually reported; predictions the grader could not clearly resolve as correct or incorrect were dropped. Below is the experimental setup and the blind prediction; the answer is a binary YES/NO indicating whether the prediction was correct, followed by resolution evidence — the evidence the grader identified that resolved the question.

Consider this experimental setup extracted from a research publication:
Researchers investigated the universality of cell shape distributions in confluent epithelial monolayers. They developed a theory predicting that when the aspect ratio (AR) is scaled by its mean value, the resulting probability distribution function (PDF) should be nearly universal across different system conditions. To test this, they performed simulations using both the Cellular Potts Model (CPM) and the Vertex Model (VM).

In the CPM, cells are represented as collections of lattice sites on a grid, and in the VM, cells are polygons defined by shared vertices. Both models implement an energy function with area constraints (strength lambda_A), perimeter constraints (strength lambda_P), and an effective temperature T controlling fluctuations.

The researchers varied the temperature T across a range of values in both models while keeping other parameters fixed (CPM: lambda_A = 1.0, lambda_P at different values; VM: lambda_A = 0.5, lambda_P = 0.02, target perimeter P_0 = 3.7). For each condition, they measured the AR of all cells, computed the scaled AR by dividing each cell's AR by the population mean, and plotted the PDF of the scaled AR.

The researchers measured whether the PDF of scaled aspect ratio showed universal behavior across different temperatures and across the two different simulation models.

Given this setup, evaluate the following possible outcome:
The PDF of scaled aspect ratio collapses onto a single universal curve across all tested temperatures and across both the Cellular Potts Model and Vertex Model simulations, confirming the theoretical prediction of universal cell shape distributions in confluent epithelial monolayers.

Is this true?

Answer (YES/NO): YES